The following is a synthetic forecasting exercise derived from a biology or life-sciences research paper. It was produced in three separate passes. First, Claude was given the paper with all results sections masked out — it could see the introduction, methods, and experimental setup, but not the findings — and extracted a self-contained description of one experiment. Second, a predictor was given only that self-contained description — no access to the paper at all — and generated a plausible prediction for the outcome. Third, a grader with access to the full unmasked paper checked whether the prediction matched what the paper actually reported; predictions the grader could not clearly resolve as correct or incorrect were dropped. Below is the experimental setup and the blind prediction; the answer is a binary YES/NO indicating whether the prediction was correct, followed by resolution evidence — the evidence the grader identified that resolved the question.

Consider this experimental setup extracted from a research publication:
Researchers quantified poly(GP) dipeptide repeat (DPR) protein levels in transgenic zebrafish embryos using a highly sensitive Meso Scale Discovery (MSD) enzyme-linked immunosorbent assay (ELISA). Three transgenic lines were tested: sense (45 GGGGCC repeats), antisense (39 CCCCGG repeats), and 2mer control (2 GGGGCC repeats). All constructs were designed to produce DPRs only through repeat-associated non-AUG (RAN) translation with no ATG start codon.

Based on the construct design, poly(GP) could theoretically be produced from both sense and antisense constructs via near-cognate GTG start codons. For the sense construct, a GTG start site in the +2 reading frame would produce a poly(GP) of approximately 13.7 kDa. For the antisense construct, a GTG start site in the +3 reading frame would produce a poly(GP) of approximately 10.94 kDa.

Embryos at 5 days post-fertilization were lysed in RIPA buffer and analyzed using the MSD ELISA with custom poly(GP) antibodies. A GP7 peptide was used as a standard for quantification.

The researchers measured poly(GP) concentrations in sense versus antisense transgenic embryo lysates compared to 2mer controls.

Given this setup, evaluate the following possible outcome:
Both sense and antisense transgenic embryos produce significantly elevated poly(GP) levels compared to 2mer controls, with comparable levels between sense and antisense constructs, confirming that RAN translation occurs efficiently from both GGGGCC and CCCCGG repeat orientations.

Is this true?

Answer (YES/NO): NO